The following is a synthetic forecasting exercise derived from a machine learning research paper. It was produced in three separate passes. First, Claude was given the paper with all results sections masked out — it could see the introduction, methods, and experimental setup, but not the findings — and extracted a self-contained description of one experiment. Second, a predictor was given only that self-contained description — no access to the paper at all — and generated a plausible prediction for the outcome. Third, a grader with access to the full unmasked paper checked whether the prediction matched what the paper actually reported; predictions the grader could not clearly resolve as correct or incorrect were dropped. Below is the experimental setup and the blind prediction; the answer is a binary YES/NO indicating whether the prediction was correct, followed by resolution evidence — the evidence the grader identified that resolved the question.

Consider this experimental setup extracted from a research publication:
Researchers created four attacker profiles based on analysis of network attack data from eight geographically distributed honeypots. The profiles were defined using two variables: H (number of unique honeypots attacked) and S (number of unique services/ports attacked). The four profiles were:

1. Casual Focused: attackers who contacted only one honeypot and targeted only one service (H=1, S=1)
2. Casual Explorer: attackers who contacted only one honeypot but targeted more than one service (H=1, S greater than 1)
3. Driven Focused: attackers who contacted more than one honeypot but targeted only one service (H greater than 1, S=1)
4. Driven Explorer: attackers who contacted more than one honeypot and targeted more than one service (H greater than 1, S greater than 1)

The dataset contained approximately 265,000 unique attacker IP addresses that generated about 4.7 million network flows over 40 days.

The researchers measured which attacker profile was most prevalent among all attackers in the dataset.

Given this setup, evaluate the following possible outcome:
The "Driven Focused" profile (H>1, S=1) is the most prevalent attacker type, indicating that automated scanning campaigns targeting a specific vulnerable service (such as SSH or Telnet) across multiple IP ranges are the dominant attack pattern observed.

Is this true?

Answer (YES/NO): NO